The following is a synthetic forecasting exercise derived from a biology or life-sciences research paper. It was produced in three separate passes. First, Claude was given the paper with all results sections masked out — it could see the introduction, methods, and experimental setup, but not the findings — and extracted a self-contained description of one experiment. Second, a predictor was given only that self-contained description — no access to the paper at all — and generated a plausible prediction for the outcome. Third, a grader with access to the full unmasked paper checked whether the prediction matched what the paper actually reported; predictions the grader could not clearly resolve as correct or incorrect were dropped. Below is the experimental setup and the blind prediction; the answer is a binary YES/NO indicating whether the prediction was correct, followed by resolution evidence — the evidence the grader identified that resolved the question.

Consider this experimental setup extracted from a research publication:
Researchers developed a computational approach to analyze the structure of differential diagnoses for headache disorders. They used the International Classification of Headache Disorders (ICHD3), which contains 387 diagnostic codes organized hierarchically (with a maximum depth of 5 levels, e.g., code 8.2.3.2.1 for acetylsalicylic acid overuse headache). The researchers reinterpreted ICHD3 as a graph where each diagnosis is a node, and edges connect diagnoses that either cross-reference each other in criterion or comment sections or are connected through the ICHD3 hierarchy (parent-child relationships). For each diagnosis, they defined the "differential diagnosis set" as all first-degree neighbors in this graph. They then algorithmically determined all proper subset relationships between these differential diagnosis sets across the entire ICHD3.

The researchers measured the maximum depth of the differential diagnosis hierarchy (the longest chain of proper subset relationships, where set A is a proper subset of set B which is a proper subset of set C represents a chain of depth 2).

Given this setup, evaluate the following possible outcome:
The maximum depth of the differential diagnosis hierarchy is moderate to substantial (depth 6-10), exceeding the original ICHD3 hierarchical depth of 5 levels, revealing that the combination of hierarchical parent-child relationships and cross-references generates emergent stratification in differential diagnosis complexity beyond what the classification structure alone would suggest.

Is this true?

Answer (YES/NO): NO